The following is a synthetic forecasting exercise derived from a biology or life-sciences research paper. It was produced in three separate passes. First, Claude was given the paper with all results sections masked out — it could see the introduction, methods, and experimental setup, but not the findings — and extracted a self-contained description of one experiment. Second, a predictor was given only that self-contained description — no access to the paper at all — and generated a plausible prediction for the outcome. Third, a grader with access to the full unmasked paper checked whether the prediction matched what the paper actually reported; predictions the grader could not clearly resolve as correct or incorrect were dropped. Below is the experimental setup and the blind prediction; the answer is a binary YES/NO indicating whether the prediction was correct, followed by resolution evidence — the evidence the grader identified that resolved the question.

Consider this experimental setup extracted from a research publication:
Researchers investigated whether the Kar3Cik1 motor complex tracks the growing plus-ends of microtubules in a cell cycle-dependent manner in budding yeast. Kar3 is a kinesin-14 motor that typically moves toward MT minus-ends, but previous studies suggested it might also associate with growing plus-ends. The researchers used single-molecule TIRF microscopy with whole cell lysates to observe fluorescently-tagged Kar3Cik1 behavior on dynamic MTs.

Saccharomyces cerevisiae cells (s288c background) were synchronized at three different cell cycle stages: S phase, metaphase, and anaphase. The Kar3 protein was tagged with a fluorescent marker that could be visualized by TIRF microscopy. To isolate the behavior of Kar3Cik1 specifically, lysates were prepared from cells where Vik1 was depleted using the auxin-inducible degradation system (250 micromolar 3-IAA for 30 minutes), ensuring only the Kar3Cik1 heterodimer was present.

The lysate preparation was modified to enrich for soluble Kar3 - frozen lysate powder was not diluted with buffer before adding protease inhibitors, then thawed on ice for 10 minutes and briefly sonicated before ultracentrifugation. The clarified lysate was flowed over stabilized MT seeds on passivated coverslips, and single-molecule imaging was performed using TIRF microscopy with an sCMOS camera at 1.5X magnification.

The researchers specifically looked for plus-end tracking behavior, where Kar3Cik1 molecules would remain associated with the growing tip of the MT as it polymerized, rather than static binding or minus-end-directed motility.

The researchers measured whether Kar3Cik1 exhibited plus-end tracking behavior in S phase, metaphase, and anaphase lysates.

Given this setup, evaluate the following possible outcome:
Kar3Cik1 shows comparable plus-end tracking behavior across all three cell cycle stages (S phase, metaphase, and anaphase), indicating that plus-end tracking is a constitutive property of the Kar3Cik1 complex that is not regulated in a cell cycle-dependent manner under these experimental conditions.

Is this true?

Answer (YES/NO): NO